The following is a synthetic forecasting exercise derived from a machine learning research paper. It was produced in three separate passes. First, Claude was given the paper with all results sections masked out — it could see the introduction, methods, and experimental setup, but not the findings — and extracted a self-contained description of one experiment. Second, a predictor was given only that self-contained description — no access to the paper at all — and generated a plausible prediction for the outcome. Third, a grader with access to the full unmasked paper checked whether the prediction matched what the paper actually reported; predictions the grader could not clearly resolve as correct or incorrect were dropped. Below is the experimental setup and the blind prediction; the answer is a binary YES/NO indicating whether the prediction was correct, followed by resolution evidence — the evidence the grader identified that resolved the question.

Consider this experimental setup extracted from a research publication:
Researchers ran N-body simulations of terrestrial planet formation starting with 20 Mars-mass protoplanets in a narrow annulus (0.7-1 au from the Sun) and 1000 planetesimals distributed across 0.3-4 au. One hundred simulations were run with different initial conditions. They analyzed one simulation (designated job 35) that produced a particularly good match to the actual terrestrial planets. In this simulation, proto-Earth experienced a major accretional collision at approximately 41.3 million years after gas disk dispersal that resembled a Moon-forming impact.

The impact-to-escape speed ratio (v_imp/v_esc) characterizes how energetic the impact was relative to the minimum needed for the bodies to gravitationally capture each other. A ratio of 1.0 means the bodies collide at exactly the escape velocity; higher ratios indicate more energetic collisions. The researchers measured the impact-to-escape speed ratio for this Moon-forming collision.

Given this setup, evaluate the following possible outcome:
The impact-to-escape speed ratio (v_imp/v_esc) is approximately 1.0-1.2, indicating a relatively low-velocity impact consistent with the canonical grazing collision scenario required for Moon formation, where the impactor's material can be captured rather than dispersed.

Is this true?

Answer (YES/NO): YES